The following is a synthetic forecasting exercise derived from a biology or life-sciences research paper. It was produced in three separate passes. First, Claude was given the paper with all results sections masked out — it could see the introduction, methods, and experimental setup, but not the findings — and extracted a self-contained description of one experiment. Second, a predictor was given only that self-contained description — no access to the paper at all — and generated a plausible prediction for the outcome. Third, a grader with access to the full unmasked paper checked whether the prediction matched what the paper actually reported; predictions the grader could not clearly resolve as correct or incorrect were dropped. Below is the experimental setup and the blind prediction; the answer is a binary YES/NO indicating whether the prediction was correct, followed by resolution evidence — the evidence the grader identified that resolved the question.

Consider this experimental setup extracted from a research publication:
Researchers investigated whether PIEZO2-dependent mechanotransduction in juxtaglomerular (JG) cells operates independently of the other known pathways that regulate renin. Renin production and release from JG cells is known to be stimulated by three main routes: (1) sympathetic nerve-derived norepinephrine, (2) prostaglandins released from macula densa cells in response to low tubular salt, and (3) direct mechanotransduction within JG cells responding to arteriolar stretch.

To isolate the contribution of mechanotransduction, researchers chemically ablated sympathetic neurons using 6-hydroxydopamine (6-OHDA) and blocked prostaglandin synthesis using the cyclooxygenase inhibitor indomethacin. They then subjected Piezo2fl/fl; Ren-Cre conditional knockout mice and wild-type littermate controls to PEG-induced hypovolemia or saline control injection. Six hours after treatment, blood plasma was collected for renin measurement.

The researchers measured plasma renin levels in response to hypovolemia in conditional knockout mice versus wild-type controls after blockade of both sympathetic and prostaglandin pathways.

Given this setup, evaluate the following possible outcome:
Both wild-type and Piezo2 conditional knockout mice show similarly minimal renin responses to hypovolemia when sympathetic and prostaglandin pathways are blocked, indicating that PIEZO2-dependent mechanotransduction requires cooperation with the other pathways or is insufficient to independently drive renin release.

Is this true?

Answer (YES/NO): NO